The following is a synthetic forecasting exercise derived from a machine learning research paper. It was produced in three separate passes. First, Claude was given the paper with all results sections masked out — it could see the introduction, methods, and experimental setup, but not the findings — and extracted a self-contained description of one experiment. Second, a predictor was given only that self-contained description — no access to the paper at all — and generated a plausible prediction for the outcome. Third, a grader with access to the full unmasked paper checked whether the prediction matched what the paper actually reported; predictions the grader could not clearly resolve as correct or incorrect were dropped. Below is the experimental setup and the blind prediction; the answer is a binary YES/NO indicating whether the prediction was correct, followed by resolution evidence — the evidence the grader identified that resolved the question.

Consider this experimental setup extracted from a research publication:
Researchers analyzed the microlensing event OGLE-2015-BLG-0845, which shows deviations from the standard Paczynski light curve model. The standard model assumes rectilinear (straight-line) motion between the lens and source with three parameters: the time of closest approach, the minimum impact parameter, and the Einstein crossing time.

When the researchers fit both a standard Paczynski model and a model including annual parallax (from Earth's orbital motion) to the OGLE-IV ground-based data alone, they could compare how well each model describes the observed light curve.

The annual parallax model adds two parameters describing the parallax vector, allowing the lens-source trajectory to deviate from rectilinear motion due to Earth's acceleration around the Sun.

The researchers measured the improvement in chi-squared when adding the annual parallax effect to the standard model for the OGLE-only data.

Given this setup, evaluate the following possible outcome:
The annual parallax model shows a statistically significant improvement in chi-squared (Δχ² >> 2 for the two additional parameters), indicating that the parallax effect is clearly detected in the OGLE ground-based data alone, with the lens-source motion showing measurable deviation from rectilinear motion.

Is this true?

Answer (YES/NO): YES